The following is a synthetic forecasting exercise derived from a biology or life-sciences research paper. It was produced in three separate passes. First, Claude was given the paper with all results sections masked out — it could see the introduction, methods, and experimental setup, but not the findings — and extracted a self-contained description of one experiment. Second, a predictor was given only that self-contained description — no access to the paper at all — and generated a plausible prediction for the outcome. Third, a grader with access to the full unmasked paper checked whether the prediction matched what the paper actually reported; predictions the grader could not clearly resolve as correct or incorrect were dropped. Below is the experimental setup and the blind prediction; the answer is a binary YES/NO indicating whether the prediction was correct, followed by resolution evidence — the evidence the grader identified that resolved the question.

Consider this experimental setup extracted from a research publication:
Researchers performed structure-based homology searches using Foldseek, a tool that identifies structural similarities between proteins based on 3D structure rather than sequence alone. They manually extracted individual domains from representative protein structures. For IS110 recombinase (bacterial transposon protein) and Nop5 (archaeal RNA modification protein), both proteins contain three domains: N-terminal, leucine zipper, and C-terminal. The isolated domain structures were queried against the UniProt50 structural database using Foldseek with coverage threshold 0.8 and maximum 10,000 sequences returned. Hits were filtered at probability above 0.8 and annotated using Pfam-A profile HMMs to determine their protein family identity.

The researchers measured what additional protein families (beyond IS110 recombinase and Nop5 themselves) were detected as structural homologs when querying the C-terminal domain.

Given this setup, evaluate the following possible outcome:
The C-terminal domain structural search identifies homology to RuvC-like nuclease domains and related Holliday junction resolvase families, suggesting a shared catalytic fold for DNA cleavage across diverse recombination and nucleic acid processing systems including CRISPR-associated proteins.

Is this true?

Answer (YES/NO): NO